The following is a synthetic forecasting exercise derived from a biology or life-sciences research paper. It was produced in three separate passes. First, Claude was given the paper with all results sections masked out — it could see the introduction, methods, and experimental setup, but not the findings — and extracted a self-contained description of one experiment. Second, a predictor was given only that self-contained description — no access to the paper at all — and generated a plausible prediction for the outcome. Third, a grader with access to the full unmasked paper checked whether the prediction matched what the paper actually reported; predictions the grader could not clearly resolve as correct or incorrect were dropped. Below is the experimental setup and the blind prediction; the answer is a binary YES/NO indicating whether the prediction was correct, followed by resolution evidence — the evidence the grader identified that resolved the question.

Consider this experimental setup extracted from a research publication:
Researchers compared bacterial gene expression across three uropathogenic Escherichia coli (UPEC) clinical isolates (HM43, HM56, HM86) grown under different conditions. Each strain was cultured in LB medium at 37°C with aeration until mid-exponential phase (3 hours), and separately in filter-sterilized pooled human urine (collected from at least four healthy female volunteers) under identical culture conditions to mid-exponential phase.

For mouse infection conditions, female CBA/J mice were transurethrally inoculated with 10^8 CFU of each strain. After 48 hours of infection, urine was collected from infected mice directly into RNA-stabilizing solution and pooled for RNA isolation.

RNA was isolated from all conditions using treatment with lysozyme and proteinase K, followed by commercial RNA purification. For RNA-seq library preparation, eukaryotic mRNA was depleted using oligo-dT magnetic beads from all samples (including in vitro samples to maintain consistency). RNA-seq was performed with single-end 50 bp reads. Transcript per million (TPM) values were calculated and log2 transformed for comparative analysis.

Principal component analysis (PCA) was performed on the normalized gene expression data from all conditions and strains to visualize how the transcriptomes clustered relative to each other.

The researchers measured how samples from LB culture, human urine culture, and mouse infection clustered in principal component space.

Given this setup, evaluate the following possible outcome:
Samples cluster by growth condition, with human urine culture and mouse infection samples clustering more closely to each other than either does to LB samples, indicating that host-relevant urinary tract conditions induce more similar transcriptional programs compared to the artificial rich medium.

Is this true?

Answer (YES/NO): NO